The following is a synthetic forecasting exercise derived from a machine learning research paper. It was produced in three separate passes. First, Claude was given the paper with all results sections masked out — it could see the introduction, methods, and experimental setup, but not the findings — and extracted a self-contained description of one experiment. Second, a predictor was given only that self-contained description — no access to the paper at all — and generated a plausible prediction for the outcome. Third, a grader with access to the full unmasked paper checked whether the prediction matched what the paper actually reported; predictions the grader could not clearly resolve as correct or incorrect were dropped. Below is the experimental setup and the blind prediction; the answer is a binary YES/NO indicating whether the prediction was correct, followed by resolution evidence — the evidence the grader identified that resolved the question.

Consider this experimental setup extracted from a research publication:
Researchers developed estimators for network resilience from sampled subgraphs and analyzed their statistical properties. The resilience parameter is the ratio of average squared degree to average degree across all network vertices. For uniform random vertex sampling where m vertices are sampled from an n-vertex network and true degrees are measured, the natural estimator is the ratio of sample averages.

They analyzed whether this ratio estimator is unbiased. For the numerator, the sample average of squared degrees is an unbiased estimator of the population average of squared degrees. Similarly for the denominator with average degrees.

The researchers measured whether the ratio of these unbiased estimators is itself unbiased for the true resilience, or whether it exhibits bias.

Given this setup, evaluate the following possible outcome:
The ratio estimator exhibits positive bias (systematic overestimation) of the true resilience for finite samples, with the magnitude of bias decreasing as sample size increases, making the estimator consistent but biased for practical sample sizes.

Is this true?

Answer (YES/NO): NO